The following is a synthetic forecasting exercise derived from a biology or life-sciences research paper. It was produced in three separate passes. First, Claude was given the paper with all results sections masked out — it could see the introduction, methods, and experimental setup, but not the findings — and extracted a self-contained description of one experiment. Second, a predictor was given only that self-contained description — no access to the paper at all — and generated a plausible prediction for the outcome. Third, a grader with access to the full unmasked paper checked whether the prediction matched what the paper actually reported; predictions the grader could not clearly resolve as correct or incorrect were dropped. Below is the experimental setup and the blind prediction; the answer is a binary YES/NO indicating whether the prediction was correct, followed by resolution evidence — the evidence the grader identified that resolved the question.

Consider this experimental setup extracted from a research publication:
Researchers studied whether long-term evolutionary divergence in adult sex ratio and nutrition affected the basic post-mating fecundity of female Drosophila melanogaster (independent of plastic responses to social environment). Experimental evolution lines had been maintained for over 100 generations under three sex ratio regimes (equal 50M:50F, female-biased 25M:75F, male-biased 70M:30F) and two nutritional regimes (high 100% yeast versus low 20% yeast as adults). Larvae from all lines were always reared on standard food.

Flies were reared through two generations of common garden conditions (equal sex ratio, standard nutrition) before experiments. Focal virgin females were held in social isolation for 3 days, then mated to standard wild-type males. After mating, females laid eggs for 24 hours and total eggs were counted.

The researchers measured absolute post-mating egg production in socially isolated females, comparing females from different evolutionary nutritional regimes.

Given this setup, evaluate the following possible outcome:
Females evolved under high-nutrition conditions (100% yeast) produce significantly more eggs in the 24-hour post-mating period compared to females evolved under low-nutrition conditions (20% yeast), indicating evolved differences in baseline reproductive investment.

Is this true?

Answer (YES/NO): NO